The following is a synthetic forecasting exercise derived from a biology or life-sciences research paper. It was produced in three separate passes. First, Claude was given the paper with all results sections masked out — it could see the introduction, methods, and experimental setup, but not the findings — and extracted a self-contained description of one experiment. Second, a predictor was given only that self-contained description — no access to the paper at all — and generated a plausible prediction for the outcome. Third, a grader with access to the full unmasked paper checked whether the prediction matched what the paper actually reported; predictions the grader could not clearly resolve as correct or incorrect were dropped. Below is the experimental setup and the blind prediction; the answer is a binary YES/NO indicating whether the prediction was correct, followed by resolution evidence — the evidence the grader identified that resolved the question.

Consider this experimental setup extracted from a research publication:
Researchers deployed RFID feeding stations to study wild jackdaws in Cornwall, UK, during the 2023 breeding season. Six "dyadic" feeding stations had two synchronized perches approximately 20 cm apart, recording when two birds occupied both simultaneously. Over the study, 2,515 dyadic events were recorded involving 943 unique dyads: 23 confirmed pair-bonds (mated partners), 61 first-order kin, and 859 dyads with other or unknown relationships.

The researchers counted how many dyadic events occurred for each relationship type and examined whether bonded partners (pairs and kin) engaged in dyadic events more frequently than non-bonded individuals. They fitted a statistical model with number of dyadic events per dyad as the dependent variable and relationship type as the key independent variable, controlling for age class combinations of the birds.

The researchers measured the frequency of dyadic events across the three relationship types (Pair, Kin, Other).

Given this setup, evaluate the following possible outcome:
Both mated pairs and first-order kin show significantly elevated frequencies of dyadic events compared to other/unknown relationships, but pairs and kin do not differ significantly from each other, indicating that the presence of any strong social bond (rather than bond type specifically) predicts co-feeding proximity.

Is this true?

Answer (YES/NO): NO